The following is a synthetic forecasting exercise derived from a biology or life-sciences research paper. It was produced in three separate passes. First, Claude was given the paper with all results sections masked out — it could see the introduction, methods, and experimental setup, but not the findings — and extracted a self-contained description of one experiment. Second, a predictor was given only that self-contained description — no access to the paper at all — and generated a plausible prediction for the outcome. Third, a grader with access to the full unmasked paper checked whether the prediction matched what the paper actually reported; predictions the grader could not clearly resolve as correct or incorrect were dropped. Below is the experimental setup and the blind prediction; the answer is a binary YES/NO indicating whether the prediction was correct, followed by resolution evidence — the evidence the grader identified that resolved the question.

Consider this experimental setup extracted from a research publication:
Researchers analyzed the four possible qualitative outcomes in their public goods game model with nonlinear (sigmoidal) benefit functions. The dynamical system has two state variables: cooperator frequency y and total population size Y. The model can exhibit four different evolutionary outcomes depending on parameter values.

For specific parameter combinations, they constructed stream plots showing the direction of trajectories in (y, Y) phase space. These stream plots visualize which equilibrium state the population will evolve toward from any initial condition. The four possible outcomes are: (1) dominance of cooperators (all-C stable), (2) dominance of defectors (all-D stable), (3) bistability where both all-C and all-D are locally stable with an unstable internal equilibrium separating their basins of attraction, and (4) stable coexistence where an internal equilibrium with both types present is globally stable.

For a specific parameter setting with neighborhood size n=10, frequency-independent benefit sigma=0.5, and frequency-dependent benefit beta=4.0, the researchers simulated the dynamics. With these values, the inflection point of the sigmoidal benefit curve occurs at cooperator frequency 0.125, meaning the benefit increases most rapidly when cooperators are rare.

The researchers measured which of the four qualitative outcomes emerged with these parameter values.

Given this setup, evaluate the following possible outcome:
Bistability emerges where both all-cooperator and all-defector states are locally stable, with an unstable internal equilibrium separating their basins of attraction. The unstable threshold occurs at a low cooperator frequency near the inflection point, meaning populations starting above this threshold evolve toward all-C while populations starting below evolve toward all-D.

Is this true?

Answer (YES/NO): NO